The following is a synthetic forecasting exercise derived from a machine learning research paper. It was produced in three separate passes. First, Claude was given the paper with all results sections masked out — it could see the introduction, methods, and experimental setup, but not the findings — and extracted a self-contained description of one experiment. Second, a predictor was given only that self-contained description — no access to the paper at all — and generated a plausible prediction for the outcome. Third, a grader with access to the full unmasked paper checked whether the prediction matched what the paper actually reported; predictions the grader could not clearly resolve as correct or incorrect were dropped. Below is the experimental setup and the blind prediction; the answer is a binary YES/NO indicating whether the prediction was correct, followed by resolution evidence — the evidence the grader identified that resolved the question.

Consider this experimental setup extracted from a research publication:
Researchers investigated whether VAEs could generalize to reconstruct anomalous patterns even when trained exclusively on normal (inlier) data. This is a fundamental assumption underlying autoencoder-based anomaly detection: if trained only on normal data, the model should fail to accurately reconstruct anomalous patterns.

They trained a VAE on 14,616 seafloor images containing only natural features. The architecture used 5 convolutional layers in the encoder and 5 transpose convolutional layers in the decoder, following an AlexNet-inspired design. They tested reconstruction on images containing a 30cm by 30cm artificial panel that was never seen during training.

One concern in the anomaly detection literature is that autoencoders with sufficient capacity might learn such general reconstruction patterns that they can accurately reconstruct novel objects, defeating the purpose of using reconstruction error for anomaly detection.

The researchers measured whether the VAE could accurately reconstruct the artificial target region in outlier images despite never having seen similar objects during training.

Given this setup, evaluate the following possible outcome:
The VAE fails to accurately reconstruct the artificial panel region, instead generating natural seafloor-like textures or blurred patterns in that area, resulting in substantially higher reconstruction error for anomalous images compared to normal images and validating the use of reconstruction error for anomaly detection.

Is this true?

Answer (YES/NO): NO